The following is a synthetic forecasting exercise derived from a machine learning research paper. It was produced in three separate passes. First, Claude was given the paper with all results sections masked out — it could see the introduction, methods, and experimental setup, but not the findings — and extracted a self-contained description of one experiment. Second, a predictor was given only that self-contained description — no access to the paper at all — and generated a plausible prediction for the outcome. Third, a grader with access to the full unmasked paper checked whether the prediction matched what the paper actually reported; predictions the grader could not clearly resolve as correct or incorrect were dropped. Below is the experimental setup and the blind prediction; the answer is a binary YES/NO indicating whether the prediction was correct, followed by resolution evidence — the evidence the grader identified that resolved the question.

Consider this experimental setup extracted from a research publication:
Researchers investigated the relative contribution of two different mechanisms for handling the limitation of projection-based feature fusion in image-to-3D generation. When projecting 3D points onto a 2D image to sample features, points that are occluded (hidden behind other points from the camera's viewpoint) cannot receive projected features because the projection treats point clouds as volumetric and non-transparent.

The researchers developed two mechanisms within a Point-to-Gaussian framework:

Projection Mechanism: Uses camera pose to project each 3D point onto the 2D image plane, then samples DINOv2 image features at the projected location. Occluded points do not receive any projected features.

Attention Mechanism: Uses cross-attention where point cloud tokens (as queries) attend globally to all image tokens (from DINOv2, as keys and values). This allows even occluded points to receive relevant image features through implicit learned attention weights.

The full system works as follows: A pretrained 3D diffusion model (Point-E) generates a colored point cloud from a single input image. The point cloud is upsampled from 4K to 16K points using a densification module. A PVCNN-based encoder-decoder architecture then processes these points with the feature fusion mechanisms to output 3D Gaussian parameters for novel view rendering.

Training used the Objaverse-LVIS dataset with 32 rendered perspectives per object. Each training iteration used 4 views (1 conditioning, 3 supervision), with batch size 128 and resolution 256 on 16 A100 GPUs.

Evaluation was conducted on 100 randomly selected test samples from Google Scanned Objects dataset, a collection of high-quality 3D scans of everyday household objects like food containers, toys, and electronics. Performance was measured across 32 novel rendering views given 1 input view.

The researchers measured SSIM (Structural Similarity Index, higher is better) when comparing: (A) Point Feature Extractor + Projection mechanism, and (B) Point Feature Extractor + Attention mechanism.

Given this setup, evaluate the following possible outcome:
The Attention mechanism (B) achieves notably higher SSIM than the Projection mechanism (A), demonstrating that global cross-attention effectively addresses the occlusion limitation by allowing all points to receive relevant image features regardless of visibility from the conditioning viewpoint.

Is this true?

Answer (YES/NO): NO